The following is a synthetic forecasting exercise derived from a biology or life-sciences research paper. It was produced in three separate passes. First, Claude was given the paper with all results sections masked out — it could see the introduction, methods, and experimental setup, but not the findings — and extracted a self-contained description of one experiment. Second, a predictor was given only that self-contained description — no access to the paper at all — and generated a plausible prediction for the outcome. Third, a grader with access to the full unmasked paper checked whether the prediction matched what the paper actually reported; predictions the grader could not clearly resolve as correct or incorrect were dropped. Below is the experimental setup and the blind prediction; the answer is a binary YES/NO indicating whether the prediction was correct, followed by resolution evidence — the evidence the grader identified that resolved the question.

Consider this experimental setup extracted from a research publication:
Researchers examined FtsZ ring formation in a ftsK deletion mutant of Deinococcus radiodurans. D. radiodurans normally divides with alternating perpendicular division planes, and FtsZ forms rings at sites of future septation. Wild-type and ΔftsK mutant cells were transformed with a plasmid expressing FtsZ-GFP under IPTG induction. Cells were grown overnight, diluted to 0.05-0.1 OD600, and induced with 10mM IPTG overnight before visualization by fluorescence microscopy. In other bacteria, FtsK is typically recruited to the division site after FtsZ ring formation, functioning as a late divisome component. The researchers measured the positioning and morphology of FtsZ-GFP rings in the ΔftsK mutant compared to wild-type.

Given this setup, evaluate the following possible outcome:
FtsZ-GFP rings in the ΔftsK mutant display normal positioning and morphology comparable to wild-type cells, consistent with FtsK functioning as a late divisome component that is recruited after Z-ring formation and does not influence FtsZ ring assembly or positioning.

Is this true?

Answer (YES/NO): NO